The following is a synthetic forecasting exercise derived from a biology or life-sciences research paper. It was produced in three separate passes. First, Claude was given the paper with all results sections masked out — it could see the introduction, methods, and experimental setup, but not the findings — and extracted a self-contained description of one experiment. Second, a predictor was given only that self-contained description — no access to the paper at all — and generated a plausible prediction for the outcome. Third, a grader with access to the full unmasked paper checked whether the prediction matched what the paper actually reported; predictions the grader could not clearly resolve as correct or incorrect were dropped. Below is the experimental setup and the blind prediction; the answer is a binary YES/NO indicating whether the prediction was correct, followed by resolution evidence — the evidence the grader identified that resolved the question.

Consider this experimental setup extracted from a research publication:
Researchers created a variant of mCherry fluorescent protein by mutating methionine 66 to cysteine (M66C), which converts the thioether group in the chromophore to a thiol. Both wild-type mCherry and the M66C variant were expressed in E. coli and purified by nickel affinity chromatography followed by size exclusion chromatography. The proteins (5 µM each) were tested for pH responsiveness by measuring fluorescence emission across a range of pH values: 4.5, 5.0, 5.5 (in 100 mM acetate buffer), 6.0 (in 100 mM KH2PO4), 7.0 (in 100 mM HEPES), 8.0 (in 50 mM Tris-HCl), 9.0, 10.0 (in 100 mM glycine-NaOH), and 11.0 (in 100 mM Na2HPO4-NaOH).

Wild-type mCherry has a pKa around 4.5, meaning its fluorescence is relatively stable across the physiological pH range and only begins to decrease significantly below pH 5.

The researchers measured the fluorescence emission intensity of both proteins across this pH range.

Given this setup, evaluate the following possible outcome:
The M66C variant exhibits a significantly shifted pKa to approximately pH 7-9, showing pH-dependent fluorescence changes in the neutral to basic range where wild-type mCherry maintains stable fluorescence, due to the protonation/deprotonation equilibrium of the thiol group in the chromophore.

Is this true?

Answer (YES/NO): NO